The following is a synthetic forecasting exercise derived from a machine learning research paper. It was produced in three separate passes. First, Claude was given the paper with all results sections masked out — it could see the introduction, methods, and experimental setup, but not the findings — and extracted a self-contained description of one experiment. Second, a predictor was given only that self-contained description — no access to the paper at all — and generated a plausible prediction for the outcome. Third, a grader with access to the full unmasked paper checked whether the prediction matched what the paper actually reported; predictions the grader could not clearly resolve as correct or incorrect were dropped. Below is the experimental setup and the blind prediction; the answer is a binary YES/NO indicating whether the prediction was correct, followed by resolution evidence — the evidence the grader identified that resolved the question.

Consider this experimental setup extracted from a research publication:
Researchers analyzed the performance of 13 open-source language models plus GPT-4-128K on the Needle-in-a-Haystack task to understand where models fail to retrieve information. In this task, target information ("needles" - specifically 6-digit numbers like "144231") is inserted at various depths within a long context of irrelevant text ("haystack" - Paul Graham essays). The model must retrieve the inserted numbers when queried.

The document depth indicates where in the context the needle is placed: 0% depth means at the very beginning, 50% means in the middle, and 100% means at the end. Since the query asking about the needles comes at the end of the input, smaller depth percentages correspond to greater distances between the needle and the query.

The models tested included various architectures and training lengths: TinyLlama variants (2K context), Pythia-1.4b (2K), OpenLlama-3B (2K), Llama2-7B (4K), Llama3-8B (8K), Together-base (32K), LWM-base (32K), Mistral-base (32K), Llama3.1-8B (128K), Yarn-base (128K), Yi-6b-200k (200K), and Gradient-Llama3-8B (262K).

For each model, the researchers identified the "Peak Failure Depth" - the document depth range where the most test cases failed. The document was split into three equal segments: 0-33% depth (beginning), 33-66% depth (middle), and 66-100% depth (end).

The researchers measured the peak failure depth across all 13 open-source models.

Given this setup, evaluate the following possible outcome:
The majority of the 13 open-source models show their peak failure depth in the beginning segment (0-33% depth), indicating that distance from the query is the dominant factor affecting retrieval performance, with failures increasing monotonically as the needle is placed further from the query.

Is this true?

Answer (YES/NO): YES